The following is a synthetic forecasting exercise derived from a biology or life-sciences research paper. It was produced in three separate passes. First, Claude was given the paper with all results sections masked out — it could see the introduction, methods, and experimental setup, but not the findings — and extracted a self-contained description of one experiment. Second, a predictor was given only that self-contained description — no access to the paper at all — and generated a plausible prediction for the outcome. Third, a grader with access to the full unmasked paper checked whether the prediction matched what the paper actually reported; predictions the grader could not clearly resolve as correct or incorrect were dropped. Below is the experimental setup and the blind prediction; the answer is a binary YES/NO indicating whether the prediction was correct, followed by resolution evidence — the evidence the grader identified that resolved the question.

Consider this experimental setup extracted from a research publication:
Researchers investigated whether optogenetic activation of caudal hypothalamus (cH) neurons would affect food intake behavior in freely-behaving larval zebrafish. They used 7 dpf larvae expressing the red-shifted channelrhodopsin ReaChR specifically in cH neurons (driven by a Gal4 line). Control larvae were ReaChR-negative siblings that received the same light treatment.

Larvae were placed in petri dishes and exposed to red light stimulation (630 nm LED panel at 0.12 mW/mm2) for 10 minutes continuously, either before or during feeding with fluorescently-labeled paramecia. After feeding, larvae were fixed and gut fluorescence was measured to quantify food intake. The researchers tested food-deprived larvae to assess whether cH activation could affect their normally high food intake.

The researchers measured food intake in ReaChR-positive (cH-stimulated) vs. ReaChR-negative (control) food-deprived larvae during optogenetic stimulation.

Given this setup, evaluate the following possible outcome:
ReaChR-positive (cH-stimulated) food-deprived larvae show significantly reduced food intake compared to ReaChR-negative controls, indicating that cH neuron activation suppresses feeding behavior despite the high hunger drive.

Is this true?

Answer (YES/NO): YES